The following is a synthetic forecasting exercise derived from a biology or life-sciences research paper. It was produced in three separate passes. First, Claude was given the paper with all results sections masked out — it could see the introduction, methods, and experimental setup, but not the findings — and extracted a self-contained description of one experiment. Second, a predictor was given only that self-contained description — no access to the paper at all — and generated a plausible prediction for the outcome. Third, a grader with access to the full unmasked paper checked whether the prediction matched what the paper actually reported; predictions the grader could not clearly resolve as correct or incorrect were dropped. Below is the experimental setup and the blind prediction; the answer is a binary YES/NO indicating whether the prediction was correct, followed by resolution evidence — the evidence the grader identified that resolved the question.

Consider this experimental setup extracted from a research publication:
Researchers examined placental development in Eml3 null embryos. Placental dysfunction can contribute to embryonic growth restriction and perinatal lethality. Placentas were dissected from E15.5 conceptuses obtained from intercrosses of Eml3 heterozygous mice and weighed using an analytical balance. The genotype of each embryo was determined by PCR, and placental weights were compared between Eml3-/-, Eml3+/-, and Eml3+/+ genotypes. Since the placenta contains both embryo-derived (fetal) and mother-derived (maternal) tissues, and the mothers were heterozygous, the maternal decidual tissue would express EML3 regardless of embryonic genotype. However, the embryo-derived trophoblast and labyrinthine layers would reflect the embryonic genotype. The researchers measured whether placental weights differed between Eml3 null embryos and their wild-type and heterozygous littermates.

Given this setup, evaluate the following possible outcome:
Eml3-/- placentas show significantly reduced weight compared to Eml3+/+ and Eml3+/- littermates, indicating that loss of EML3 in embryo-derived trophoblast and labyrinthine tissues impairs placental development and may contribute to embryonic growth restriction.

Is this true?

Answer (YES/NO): YES